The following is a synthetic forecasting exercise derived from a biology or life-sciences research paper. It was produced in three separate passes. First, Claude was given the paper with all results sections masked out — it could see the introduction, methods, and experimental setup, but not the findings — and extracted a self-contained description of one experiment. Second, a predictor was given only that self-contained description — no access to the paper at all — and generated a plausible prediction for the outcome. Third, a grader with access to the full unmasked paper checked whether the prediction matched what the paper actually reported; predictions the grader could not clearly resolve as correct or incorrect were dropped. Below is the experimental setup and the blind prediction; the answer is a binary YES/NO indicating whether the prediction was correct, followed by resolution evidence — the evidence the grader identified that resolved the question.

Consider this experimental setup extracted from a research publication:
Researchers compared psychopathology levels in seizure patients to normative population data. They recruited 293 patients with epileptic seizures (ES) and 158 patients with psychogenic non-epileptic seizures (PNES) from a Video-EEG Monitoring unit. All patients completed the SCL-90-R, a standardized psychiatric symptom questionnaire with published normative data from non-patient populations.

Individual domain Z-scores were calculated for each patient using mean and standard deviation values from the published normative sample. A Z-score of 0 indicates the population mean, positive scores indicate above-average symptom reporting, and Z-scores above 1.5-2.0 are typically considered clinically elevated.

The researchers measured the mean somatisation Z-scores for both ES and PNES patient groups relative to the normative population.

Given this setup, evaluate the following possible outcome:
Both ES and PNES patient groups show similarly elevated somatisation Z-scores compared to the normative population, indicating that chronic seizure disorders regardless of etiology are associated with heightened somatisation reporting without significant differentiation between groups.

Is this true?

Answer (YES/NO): NO